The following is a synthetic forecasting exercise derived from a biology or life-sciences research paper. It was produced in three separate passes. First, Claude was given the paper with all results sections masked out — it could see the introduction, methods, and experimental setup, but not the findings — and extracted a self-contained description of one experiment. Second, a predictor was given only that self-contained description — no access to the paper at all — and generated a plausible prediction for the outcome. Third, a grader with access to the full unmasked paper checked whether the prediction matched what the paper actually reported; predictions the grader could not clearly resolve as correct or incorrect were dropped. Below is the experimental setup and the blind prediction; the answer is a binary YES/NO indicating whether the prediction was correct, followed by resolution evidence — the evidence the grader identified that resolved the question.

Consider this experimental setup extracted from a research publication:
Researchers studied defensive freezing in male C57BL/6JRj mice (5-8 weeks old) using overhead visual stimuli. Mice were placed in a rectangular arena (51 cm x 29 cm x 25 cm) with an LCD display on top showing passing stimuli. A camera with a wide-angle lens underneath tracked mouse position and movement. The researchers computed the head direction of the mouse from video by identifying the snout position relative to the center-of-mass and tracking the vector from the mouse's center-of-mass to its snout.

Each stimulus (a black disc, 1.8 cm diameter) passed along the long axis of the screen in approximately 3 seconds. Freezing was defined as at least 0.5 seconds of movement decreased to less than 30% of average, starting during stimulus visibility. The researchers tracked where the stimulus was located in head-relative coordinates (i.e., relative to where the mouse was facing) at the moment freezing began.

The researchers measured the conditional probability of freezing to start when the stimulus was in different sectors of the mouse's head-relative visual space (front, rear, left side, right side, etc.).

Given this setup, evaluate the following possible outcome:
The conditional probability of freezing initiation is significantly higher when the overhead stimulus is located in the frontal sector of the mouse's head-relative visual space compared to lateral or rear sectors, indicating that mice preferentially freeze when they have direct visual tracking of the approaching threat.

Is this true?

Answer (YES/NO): YES